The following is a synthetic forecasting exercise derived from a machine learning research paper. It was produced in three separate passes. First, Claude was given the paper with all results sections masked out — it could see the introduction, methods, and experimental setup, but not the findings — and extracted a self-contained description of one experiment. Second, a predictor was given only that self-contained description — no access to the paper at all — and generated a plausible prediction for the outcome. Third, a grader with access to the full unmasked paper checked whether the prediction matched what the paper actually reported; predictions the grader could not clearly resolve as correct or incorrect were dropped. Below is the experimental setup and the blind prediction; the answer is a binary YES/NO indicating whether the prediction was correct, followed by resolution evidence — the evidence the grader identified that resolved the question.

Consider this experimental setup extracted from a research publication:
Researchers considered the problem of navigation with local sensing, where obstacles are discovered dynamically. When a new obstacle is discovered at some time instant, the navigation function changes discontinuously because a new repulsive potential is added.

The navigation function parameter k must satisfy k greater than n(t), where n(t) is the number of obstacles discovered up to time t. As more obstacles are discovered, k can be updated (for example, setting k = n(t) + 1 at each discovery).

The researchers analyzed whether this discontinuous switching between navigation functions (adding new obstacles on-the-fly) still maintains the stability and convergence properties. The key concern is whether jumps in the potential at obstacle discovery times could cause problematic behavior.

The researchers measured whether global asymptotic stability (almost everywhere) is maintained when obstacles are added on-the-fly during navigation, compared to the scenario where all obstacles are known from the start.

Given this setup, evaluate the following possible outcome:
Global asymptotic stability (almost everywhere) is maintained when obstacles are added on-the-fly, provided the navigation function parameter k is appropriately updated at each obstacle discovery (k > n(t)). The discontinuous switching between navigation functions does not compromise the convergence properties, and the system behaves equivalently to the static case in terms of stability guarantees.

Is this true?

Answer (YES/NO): YES